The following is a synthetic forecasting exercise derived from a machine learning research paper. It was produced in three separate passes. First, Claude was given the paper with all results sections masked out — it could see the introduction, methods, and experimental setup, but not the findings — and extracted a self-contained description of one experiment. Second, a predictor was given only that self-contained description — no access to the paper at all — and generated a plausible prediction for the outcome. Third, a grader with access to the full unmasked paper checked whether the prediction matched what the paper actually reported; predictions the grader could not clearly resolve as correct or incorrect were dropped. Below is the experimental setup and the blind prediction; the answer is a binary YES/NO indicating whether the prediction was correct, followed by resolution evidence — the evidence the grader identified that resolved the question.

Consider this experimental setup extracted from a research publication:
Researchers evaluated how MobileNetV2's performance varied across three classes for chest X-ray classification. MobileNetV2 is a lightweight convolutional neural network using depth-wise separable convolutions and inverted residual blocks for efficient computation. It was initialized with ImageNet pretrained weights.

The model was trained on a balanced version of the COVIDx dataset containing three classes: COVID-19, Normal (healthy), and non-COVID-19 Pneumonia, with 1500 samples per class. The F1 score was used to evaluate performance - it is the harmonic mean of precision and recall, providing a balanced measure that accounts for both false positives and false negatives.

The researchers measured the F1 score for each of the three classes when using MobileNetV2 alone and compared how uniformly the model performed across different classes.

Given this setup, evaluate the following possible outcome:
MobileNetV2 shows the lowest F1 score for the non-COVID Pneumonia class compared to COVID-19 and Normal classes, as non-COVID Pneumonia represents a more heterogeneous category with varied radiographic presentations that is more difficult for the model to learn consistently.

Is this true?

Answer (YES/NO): NO